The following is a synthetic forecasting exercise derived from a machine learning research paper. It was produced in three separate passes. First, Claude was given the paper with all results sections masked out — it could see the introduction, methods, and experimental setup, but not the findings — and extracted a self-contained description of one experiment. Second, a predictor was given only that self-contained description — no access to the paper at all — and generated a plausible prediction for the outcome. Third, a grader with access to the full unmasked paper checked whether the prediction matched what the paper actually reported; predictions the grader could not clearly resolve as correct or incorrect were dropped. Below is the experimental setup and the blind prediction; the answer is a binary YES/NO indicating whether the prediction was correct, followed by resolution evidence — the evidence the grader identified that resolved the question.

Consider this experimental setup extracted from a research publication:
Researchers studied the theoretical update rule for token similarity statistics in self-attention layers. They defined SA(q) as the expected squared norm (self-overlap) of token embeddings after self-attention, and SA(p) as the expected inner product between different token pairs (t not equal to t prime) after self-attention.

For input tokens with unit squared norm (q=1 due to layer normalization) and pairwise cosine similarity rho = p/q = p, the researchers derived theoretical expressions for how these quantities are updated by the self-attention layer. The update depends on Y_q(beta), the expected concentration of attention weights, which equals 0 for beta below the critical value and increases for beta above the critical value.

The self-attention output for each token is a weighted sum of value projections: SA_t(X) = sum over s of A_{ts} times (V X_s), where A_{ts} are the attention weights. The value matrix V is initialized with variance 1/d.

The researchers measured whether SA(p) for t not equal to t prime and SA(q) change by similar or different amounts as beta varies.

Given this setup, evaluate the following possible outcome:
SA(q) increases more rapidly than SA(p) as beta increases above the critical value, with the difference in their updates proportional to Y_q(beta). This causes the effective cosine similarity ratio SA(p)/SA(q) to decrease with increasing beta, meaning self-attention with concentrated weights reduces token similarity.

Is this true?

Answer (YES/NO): YES